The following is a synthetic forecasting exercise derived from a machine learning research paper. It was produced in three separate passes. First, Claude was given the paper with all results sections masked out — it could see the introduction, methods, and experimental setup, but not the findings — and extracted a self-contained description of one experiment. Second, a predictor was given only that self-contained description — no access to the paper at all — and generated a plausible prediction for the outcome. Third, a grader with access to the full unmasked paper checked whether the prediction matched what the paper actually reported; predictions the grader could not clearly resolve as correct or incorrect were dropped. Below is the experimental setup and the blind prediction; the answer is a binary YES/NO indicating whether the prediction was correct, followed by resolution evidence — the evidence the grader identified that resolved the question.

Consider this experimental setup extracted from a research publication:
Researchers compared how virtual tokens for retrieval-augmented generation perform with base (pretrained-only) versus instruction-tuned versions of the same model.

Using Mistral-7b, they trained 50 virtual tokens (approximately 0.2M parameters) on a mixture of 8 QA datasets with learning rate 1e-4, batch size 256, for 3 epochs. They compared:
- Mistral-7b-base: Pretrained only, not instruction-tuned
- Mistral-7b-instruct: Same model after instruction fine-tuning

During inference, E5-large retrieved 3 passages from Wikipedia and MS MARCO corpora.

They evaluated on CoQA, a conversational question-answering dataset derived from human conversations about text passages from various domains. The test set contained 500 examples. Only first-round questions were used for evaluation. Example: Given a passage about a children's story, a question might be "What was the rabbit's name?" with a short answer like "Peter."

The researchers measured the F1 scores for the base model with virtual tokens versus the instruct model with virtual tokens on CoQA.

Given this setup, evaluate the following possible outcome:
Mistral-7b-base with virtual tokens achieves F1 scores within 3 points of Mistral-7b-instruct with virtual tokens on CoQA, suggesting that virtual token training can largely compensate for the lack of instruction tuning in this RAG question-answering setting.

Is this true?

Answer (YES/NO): YES